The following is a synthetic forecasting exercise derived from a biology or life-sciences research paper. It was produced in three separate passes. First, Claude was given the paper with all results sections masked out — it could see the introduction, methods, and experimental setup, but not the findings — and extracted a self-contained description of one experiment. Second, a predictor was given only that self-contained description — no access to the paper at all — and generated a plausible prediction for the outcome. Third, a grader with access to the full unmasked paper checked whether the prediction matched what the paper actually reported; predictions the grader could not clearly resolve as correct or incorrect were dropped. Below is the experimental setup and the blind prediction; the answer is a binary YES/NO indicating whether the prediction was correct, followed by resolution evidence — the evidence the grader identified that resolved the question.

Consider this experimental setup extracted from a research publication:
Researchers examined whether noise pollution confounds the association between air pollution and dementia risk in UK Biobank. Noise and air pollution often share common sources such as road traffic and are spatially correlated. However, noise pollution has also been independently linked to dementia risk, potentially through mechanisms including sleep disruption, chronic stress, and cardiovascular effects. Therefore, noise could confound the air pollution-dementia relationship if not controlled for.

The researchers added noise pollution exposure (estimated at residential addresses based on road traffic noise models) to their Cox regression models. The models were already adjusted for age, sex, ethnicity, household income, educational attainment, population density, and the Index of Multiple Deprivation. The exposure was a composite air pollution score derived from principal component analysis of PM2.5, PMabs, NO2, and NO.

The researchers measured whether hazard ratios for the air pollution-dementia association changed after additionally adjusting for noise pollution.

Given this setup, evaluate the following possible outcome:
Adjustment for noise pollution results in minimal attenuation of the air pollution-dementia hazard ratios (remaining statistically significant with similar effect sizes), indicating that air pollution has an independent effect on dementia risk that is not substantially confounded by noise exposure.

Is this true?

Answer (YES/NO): YES